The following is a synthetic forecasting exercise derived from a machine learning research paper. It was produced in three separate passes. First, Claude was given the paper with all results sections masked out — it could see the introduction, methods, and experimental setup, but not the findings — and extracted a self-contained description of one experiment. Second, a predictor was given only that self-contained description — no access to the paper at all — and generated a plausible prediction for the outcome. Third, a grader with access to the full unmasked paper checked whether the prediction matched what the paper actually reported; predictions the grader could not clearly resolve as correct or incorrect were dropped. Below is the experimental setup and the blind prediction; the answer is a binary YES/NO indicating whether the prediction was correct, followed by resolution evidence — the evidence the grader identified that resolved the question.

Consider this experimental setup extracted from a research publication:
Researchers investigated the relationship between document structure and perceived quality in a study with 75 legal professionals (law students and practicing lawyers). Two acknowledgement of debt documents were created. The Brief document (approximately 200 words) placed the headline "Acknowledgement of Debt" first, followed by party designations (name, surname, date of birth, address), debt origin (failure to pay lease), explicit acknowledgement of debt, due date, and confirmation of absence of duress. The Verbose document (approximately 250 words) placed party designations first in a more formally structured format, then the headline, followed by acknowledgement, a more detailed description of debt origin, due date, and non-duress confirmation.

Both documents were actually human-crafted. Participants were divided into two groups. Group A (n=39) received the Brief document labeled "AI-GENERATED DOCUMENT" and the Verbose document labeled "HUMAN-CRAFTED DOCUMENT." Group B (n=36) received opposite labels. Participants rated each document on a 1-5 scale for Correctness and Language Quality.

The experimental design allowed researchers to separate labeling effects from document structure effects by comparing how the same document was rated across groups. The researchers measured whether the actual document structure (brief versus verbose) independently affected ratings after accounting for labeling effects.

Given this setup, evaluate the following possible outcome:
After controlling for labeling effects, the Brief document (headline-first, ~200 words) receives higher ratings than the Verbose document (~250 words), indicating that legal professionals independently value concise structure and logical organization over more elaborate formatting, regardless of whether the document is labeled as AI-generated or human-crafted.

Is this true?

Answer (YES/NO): NO